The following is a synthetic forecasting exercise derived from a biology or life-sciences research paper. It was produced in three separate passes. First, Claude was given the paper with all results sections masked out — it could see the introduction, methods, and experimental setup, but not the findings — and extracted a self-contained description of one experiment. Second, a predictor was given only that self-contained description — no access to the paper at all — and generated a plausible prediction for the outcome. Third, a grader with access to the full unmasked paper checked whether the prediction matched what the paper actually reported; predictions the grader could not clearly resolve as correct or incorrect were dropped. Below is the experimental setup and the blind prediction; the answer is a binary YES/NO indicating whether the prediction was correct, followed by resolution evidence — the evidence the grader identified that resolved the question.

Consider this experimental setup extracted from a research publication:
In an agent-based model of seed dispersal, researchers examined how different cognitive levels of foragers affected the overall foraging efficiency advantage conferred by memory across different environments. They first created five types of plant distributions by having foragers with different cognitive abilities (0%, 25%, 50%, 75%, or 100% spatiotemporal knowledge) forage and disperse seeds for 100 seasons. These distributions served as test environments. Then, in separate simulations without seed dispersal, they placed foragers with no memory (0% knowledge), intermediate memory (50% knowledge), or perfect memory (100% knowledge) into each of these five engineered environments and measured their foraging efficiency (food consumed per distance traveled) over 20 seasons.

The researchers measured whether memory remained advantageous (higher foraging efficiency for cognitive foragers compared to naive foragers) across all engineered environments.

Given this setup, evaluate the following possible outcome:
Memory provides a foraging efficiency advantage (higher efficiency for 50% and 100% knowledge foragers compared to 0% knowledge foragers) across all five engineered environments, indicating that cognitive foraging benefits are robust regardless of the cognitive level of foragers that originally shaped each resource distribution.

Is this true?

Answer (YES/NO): YES